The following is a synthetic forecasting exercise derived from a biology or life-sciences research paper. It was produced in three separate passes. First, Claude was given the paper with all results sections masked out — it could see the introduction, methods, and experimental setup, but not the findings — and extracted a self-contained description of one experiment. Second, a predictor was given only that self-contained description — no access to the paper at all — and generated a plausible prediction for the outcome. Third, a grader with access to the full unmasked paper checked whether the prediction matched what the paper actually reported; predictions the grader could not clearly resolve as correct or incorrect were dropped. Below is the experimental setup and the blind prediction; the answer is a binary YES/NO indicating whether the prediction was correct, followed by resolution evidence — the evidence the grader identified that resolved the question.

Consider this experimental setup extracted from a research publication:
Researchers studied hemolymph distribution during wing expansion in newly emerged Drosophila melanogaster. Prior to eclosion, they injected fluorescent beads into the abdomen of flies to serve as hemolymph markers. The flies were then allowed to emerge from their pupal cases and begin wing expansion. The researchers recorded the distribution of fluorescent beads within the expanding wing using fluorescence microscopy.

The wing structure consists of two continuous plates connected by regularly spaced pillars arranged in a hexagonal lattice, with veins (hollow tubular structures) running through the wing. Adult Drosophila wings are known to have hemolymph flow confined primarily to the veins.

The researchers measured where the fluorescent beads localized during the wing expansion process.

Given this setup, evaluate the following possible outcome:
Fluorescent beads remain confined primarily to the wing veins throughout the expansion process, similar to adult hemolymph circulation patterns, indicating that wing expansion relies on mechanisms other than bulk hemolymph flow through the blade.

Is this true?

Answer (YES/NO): NO